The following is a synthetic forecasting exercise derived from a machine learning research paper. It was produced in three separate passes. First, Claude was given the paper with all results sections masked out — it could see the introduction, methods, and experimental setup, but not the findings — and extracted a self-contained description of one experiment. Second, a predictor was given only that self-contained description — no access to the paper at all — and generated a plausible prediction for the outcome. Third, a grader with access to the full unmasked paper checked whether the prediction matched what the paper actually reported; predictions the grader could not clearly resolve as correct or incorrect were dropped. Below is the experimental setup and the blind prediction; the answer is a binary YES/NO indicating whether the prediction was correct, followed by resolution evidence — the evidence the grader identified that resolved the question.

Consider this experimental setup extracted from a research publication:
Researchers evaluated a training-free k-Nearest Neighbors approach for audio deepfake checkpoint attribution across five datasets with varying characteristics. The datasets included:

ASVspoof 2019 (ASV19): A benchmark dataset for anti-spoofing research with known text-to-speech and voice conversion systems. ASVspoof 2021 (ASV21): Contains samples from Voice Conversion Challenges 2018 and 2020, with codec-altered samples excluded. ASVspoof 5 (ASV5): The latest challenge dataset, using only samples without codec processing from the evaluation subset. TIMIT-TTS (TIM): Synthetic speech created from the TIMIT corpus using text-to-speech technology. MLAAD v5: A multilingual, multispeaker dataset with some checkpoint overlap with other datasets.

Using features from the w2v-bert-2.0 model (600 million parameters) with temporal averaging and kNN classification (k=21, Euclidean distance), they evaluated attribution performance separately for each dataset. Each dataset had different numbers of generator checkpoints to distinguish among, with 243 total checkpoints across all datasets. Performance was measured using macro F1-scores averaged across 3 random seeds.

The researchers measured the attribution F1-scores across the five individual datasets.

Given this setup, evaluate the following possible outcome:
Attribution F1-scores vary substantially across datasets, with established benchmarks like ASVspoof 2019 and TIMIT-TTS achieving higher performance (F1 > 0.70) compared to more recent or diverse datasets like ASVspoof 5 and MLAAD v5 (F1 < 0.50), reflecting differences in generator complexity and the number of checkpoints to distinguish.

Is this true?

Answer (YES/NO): NO